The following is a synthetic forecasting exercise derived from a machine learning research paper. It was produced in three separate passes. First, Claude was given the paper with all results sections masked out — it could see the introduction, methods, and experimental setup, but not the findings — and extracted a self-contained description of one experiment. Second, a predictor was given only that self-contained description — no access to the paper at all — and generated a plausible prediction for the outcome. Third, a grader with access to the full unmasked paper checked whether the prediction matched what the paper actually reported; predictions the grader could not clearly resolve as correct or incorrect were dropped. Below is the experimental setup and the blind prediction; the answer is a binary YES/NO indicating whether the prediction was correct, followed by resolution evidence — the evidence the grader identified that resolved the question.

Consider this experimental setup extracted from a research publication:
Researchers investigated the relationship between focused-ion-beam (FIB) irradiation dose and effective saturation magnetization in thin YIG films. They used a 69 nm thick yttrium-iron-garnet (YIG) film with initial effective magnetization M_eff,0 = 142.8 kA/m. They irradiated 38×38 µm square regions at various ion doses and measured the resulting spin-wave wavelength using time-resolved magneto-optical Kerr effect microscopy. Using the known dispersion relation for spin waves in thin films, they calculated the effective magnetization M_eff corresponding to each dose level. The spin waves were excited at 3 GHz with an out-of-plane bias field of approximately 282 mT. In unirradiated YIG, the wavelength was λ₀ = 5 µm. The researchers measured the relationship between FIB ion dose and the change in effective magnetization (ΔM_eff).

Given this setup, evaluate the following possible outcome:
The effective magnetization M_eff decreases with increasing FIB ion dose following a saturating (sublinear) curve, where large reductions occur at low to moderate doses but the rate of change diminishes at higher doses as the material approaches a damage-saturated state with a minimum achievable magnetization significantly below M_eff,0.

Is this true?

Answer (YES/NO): NO